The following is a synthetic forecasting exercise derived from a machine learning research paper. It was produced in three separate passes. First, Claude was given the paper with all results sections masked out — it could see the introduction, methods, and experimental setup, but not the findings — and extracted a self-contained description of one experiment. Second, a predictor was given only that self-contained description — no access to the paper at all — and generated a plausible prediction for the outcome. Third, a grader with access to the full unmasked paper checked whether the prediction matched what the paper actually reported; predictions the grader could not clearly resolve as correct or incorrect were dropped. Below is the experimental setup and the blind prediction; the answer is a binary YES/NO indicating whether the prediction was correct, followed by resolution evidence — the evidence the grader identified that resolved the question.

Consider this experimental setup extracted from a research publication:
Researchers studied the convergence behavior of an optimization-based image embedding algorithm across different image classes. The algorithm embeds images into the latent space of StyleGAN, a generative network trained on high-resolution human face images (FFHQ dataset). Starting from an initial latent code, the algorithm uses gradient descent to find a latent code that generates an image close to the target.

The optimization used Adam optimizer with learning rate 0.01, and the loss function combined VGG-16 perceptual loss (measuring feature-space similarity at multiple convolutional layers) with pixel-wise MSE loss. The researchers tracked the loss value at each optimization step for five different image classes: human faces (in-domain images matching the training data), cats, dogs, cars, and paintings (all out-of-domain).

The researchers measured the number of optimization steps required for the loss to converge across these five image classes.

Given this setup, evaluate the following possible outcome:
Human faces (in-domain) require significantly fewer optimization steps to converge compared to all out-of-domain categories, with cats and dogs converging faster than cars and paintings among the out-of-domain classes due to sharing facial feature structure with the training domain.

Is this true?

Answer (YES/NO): NO